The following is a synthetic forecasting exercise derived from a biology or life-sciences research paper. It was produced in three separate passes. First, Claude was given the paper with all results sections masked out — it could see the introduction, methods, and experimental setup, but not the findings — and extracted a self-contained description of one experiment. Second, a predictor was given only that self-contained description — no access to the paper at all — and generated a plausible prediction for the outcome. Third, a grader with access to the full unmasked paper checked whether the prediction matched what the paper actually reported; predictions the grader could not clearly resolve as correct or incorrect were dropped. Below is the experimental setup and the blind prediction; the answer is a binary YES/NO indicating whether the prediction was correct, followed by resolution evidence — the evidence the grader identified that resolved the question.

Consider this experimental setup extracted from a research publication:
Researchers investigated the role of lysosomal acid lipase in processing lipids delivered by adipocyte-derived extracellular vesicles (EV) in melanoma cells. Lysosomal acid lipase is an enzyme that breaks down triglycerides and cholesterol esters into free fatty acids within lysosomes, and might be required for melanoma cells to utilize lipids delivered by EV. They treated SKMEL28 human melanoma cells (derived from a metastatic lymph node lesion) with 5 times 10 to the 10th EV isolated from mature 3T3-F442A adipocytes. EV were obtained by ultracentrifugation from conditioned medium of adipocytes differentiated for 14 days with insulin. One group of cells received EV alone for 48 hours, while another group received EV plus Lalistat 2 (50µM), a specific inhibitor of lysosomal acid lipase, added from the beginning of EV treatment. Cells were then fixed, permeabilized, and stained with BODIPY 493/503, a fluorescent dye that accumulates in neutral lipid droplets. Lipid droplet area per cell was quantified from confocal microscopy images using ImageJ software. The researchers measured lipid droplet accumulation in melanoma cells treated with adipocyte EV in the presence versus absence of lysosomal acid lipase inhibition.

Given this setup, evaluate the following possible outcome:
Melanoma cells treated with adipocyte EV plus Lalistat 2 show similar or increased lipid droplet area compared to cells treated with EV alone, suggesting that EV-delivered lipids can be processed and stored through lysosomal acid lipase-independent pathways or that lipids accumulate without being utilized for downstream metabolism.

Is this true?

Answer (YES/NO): YES